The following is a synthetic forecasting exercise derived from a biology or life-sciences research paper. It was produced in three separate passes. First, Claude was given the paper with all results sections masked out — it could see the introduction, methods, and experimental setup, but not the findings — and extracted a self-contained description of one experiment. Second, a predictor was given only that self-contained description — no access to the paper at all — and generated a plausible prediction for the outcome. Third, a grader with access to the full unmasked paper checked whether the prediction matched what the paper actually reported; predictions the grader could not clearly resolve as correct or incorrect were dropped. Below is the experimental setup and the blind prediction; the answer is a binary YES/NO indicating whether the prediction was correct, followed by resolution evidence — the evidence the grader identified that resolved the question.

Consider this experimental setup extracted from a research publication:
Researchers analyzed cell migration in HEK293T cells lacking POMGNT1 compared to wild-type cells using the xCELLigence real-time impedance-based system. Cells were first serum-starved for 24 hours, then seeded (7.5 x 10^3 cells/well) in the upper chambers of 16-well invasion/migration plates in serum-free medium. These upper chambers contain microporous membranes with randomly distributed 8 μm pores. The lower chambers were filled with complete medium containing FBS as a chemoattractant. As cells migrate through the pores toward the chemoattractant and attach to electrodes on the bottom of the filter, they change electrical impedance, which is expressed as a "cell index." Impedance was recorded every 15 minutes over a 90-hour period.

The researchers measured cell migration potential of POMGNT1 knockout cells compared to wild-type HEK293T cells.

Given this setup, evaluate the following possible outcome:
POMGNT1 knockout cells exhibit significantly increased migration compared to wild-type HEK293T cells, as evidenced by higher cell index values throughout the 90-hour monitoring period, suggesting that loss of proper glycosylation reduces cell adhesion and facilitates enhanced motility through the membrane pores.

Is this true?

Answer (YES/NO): NO